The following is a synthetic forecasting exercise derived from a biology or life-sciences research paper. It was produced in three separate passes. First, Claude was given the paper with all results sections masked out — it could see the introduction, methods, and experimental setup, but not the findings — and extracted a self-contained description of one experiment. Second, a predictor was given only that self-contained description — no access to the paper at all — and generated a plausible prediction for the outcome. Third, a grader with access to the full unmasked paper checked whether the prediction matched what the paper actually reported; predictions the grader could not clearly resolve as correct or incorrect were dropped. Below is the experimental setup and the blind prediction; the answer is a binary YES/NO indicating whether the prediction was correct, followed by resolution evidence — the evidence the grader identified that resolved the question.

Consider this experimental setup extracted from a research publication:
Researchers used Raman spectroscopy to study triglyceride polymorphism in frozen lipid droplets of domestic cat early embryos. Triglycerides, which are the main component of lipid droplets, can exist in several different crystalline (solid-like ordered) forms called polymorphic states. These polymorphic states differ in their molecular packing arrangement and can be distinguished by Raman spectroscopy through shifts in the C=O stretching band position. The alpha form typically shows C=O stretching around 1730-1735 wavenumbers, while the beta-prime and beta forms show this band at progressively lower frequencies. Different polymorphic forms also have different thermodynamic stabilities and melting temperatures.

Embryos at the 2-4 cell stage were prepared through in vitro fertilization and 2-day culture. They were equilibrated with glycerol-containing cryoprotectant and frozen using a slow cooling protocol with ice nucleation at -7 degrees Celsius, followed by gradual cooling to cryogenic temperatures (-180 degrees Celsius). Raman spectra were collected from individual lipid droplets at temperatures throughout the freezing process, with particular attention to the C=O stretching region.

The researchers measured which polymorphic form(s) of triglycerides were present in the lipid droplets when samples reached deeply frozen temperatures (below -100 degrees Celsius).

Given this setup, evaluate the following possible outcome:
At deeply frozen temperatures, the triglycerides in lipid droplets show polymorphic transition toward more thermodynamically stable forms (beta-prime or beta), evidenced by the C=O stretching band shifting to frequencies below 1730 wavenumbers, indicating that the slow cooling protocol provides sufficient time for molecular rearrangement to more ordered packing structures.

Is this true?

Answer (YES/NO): YES